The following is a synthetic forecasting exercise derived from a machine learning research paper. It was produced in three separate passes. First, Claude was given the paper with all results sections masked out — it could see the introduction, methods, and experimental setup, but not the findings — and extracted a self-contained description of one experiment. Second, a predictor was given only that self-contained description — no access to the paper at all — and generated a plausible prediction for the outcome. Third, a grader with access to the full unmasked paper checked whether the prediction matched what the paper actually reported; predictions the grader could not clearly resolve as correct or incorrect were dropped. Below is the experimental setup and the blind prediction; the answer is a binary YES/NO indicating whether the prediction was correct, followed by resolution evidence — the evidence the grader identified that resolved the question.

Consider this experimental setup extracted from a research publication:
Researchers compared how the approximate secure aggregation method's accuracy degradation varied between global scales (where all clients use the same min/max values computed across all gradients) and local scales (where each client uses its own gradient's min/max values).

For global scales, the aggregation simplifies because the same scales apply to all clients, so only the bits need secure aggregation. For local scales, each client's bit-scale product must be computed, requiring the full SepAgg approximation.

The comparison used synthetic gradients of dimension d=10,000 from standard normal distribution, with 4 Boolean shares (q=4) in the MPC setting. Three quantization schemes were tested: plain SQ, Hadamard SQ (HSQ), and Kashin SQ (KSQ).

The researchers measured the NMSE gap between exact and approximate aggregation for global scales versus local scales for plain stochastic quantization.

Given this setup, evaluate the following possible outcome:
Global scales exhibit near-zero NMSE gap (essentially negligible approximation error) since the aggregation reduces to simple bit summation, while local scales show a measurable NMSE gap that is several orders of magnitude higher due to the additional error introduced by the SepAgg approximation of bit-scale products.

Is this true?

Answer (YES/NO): NO